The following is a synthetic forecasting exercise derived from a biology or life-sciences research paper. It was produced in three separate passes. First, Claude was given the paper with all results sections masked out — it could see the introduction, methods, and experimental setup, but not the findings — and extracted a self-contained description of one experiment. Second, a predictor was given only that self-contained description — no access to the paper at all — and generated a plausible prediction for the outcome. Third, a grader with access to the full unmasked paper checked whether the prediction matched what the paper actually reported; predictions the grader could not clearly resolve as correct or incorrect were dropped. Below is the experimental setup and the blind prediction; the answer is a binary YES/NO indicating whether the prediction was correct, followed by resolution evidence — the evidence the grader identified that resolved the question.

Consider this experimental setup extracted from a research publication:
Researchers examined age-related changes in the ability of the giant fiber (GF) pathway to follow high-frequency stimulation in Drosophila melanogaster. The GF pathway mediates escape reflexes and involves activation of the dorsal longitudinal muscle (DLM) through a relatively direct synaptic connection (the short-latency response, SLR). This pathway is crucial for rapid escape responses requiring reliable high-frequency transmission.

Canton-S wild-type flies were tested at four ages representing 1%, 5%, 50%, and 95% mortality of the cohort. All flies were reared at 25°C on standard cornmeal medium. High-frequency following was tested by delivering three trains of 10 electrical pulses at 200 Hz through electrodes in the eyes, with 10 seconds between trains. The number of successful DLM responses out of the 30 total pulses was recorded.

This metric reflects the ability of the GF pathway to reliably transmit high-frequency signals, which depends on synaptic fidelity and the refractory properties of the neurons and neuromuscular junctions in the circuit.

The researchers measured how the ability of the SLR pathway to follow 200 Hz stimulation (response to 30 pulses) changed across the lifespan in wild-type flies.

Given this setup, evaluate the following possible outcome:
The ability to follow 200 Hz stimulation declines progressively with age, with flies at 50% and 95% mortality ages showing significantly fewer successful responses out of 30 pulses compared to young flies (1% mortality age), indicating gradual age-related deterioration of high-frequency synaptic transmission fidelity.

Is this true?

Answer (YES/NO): NO